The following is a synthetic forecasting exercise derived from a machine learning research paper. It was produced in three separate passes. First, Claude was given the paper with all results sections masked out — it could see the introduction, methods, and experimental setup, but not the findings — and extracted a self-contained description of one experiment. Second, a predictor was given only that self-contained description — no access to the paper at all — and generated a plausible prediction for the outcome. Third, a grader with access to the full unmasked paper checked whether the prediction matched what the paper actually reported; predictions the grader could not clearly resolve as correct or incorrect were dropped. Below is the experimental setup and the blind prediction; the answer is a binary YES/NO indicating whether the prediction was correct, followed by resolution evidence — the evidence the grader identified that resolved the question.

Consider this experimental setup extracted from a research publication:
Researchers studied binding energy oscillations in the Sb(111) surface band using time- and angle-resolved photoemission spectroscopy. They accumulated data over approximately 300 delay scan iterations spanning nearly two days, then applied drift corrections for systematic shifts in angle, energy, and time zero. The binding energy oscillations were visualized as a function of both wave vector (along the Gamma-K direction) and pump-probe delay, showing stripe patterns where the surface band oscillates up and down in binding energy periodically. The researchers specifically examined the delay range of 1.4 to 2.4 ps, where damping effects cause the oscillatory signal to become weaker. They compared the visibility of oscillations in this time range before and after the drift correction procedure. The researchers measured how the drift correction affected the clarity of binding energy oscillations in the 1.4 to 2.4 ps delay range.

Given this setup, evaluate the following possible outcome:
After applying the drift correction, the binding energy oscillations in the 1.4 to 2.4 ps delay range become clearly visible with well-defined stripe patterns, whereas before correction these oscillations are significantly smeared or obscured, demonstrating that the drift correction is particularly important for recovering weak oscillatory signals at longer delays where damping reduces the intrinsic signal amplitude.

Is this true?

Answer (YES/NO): YES